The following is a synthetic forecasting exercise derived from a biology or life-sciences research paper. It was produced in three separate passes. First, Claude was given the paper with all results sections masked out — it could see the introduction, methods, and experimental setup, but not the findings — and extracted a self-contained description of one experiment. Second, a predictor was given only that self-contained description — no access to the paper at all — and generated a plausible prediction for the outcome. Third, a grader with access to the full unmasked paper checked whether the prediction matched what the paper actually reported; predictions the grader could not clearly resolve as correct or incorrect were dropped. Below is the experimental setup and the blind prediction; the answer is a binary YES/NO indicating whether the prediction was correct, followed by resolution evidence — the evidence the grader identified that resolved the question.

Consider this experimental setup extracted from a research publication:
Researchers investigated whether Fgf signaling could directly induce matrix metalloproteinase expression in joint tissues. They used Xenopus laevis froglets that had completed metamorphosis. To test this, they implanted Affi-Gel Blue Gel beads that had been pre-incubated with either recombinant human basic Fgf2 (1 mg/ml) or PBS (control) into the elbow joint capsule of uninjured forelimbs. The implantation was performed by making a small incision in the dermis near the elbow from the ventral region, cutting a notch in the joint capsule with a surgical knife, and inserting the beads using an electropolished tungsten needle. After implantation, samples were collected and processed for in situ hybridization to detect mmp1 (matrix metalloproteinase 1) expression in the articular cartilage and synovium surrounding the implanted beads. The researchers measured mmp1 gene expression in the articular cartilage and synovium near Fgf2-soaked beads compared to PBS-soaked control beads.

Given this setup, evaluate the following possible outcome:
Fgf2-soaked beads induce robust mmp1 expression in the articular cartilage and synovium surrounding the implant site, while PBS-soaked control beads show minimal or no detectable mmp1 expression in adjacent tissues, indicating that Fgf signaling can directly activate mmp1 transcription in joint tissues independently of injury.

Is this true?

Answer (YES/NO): YES